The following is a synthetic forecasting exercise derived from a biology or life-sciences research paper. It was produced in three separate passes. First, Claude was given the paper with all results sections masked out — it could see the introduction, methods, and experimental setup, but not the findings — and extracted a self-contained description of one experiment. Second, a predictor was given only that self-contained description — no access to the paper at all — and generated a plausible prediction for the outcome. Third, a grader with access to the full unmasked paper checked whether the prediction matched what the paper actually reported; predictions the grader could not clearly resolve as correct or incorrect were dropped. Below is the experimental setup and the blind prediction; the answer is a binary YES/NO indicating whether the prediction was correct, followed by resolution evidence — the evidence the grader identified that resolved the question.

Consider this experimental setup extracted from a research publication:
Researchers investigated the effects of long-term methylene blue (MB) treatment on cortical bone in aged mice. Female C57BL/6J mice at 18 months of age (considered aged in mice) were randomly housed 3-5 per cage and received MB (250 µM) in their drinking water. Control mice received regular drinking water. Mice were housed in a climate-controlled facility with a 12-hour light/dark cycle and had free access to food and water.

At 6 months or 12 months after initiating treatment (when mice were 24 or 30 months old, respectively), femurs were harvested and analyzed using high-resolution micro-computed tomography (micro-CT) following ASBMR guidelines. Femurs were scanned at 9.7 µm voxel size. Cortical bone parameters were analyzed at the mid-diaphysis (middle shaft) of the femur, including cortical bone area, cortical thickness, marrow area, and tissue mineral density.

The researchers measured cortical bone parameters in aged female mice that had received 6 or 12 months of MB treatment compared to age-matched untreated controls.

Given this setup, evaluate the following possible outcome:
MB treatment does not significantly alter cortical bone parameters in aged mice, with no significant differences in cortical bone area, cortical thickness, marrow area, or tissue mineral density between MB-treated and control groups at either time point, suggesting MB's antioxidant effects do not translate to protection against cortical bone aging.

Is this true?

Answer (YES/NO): YES